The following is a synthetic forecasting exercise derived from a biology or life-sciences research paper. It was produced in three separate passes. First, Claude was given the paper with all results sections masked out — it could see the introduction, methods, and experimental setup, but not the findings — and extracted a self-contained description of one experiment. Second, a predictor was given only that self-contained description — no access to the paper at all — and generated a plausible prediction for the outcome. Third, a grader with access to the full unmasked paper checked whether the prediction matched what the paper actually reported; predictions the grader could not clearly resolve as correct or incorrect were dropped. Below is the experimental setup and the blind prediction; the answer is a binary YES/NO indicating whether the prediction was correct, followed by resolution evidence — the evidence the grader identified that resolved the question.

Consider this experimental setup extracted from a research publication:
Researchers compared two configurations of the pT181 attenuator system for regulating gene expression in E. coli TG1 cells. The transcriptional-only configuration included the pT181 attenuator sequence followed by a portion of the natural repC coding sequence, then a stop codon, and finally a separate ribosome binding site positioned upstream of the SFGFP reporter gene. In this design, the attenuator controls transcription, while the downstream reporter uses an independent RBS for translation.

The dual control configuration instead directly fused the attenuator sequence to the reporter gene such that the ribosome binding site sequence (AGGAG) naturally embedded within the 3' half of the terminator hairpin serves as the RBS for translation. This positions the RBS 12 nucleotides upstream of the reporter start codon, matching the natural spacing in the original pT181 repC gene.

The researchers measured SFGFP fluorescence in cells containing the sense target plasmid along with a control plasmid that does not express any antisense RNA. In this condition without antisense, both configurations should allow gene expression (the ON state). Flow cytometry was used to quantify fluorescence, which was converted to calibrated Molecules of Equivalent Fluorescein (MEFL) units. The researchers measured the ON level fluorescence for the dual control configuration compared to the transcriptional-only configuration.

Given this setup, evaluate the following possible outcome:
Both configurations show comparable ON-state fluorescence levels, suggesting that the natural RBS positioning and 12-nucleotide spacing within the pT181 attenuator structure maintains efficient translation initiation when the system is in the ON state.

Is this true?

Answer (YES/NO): NO